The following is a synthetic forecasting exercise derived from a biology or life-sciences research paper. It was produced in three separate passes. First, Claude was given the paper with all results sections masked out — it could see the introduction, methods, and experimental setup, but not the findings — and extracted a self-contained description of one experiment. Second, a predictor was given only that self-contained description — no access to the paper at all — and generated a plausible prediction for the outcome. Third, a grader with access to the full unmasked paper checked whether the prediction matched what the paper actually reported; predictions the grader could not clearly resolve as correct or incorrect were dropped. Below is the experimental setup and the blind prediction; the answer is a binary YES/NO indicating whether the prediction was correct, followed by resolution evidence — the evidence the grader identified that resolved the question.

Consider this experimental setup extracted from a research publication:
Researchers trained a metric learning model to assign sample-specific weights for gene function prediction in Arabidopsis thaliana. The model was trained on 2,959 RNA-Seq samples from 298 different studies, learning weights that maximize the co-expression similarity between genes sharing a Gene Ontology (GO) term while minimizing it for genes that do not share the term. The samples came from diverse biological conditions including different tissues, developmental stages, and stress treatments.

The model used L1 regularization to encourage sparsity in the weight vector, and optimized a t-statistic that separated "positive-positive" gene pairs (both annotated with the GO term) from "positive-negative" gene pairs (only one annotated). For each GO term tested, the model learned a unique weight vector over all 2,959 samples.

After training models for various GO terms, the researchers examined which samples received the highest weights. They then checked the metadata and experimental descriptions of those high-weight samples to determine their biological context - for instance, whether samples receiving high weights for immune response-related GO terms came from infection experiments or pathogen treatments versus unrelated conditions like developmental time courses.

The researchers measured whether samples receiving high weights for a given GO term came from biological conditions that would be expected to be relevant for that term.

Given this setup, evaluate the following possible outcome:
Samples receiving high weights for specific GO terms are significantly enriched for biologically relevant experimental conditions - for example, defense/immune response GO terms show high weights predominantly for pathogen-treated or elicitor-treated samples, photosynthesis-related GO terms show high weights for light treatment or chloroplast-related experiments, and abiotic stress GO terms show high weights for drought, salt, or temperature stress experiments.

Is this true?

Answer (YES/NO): YES